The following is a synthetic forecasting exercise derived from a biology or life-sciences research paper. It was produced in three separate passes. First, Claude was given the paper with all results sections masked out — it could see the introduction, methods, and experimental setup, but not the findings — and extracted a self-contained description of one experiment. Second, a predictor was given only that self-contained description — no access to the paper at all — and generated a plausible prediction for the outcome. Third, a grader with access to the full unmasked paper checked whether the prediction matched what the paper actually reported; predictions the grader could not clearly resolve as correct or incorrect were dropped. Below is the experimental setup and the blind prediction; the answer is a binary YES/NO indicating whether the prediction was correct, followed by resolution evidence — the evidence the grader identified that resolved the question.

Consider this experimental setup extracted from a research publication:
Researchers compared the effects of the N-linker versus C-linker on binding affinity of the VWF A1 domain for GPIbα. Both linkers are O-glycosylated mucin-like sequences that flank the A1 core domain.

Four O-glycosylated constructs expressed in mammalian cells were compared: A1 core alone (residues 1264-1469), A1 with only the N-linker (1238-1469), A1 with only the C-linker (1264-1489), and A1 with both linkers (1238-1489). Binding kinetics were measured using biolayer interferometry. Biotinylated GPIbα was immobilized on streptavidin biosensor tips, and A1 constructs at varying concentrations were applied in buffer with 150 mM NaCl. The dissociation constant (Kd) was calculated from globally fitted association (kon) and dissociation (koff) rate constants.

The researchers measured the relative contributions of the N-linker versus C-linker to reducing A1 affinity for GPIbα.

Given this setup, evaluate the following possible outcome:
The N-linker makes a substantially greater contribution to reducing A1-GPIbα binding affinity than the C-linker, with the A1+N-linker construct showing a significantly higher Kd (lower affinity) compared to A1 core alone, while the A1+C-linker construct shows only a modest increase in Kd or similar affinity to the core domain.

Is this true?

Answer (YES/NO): YES